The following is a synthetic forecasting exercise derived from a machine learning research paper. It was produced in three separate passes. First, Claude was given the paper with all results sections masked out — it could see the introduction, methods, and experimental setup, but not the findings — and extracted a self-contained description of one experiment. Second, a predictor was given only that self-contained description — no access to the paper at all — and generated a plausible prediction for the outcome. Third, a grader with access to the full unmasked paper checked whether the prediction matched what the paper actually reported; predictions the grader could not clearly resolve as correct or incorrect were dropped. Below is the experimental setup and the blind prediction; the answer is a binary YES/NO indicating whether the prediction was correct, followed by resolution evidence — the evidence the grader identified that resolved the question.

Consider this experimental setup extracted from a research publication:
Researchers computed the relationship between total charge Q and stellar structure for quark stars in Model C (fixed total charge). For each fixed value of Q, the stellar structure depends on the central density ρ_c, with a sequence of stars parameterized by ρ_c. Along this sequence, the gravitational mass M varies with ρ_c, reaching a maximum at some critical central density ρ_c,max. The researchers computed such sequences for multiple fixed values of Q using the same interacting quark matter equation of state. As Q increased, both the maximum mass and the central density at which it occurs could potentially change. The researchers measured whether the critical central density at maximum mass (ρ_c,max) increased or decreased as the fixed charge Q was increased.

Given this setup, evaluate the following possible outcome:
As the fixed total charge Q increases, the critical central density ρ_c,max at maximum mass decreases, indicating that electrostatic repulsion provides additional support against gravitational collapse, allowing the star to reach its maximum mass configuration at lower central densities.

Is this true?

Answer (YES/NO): YES